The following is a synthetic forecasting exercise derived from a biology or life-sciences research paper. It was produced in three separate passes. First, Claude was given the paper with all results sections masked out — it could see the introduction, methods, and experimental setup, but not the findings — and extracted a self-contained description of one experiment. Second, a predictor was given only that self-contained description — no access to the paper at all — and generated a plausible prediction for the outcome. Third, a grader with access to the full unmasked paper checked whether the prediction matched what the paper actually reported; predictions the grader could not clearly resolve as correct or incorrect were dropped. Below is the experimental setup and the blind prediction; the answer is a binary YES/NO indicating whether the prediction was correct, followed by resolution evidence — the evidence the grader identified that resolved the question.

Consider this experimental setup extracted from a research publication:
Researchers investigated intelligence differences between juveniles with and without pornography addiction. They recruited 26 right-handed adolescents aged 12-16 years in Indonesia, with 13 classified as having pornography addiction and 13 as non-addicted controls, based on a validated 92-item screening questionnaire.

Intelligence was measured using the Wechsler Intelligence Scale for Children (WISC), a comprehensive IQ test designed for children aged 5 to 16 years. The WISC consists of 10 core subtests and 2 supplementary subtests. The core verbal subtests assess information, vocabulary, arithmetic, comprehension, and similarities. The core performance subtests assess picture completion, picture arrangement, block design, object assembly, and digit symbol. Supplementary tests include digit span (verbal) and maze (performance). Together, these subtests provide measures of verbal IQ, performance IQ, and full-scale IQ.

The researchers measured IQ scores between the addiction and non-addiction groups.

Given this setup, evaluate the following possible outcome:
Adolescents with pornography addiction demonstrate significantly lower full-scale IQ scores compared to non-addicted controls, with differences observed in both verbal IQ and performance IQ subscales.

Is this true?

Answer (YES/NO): NO